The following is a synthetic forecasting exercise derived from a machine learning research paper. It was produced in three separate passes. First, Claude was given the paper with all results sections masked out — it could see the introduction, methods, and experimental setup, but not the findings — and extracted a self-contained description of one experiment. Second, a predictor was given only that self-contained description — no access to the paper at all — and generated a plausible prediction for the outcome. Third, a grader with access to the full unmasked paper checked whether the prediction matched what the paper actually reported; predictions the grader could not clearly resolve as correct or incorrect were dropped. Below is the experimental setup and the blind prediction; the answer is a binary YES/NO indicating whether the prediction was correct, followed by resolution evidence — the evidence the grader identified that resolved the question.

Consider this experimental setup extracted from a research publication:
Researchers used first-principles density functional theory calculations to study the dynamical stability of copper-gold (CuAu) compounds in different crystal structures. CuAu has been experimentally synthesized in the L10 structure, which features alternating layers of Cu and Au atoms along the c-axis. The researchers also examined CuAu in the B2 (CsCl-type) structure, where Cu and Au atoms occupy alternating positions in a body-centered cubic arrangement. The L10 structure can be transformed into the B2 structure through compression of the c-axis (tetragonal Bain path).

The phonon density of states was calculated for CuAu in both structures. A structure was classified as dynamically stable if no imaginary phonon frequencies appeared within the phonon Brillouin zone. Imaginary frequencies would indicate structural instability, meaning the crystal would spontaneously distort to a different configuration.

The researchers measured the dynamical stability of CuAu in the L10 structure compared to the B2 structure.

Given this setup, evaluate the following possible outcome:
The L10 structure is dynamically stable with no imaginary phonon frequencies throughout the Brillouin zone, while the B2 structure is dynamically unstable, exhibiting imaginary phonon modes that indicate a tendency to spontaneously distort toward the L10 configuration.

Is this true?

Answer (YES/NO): YES